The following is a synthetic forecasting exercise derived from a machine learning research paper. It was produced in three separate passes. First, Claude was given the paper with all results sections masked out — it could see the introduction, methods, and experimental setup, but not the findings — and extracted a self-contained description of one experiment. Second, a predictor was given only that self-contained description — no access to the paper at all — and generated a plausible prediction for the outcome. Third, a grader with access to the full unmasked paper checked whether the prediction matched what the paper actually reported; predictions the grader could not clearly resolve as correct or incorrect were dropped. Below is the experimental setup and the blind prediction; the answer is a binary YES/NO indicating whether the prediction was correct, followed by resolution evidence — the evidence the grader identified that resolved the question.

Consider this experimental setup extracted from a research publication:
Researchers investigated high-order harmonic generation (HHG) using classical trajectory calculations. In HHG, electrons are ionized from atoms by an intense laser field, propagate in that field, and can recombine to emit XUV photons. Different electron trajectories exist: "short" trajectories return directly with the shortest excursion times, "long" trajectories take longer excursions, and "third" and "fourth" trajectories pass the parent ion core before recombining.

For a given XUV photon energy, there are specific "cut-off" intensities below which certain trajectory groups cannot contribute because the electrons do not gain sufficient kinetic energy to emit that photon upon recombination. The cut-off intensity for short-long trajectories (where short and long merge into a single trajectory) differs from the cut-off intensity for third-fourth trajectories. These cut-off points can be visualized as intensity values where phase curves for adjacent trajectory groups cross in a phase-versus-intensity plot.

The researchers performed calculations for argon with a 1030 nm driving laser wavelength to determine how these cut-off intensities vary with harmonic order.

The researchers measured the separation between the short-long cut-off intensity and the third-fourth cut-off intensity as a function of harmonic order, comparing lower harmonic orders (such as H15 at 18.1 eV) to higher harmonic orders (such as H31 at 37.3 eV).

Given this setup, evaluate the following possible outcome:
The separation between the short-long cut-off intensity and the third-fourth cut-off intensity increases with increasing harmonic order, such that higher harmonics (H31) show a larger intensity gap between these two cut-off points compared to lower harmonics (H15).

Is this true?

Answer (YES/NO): YES